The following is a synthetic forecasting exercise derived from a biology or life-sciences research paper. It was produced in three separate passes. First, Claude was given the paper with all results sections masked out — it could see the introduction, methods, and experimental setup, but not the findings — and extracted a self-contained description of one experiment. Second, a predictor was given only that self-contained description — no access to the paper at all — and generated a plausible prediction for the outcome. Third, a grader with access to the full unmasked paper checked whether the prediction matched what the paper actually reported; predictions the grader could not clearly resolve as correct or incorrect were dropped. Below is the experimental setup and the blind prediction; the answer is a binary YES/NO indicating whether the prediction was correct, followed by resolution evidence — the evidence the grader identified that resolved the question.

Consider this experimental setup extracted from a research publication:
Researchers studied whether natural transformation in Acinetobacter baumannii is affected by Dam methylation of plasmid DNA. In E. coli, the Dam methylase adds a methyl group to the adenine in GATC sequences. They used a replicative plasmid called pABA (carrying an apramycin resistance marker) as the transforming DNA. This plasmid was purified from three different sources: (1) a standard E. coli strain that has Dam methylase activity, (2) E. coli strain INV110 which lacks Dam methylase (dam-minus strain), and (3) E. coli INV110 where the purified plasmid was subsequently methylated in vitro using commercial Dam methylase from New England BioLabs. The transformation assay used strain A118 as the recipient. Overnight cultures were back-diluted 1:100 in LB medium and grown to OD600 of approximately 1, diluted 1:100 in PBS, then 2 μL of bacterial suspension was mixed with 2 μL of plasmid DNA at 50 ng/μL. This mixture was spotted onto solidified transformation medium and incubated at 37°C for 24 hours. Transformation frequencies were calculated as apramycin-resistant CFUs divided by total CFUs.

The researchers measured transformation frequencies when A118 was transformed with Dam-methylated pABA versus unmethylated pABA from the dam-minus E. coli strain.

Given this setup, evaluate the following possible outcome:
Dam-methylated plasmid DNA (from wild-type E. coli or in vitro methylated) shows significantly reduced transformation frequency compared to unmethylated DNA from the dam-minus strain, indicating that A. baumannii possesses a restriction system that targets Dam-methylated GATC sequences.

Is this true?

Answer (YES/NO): NO